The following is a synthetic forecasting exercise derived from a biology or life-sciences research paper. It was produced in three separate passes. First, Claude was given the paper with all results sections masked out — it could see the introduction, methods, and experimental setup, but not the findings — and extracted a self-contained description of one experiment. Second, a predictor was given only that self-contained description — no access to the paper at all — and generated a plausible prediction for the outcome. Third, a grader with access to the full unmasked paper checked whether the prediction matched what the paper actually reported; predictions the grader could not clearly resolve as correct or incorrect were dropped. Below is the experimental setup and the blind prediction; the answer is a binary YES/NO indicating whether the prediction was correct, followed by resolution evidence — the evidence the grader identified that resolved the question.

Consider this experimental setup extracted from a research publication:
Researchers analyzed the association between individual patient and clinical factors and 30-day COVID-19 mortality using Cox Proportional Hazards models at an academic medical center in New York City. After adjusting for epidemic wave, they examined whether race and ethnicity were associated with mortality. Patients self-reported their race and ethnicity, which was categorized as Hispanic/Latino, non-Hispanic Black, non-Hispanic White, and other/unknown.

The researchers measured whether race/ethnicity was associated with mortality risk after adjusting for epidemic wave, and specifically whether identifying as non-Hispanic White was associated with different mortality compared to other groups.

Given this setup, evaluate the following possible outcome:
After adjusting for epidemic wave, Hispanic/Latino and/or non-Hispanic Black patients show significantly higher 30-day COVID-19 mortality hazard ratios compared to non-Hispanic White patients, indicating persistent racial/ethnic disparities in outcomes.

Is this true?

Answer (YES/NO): NO